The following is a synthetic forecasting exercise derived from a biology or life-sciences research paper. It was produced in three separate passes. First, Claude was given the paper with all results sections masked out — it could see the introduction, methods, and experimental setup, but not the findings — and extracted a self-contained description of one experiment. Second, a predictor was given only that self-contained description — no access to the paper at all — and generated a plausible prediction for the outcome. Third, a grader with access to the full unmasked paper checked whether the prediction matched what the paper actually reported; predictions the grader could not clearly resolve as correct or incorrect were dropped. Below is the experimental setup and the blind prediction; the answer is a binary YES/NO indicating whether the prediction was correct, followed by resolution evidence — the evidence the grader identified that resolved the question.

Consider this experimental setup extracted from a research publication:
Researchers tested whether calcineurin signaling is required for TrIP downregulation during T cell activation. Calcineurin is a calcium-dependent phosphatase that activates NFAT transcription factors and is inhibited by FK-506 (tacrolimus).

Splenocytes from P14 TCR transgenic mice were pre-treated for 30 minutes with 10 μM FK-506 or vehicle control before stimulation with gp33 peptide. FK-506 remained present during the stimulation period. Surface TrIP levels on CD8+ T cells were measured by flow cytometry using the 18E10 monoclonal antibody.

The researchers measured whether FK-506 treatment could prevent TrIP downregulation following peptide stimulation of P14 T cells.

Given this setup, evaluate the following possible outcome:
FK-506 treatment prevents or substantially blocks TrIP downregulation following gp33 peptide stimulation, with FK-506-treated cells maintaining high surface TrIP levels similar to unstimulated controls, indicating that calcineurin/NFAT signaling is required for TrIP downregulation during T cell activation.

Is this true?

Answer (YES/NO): NO